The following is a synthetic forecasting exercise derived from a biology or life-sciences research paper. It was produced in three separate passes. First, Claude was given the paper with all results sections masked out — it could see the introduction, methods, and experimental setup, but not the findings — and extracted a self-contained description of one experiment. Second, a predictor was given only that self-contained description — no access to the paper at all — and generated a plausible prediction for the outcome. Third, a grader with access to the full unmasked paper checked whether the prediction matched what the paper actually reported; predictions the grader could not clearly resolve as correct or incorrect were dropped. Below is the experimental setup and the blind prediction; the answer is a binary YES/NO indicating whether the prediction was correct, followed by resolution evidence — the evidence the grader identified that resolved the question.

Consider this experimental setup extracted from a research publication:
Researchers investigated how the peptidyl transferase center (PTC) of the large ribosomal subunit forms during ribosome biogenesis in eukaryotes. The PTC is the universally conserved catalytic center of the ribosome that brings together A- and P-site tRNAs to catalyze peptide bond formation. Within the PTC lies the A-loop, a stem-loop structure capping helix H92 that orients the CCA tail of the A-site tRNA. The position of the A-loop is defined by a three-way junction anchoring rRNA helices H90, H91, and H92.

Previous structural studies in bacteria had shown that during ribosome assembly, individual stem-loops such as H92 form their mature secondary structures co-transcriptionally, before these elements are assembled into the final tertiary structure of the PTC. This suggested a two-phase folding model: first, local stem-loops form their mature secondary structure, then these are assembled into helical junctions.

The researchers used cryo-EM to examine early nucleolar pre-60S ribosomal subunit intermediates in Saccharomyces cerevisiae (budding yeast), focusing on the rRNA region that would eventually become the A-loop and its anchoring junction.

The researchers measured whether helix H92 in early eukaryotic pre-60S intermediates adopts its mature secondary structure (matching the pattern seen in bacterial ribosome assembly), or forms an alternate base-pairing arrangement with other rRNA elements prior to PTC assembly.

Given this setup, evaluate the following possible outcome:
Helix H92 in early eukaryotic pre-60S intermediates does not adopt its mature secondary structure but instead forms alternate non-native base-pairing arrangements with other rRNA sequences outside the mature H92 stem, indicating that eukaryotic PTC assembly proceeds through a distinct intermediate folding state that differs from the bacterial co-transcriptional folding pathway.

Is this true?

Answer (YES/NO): YES